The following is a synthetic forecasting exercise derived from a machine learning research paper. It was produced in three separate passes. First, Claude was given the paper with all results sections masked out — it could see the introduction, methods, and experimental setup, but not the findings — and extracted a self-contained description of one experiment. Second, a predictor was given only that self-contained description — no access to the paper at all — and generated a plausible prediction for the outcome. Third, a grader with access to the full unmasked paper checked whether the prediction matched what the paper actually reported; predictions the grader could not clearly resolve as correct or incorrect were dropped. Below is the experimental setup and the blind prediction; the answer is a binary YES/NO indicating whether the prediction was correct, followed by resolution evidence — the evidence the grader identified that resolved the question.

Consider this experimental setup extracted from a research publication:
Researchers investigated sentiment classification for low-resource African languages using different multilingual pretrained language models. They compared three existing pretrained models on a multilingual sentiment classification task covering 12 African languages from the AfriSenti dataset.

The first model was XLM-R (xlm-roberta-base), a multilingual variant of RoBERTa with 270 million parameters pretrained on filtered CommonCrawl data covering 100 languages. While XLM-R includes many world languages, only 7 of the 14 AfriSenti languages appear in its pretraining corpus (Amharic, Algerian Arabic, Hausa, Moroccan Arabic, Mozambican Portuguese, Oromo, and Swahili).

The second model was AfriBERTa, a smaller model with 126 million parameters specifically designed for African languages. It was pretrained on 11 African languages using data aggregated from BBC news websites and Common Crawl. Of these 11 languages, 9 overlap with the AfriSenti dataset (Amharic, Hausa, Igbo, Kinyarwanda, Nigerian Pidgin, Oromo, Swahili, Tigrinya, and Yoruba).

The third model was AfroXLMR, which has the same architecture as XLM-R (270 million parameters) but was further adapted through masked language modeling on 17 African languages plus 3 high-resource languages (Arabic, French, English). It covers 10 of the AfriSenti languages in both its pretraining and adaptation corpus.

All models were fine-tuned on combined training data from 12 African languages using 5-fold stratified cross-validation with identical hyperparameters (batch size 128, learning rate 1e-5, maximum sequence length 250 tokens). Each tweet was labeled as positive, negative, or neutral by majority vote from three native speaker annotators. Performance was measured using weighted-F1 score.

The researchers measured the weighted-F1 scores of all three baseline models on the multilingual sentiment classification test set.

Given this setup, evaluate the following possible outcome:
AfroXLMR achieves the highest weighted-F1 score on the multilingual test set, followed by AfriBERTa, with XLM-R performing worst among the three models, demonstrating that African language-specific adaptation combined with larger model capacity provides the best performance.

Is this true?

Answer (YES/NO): YES